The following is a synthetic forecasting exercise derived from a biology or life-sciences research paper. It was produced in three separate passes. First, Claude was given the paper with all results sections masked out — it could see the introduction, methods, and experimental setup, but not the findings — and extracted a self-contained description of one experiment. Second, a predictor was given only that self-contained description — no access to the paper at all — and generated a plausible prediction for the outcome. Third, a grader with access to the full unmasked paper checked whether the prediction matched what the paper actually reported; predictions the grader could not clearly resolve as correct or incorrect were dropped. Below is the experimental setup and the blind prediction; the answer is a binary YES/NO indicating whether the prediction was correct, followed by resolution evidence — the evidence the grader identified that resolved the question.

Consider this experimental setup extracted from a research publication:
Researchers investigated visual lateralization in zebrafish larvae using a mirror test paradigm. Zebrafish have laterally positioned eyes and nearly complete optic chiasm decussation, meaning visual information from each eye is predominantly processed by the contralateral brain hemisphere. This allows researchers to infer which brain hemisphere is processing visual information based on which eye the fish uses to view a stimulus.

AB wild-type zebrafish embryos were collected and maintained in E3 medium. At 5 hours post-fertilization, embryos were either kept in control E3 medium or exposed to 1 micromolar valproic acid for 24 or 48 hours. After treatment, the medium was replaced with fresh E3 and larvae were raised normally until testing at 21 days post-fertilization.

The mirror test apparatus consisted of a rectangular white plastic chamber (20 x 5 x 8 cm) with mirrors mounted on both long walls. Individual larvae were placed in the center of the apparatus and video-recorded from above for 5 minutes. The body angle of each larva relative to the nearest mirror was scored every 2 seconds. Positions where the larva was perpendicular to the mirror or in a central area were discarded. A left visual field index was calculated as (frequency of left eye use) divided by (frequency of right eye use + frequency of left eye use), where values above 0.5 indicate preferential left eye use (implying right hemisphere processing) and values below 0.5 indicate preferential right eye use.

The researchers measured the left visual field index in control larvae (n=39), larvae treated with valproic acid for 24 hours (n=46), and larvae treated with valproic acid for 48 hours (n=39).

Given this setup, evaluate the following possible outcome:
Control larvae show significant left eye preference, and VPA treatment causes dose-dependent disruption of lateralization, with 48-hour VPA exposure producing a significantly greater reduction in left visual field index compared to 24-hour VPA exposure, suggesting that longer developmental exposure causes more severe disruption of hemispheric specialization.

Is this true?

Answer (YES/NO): NO